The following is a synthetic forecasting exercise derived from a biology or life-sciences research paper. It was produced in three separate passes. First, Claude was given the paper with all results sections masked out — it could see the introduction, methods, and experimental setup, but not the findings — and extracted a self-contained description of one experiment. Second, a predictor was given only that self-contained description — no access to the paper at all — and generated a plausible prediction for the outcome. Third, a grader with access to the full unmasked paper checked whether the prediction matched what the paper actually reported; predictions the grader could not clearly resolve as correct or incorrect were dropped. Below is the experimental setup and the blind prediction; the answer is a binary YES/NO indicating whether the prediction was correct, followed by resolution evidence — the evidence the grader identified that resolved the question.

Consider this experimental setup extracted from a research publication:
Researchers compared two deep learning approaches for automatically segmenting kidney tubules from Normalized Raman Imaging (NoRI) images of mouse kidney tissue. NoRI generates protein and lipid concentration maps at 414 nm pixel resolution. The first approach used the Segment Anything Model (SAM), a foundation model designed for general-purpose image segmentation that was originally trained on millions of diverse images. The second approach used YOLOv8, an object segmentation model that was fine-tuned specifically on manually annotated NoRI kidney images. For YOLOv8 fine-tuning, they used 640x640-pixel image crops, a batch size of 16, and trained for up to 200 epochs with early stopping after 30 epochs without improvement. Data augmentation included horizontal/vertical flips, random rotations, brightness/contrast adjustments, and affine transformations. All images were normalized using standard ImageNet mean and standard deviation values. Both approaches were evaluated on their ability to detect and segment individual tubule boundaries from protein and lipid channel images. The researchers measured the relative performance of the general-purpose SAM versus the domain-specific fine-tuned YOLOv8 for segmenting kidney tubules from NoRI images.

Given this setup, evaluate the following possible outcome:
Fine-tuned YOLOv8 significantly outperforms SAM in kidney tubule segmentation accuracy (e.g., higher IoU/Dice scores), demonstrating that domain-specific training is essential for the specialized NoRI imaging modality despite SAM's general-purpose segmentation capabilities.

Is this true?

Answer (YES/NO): NO